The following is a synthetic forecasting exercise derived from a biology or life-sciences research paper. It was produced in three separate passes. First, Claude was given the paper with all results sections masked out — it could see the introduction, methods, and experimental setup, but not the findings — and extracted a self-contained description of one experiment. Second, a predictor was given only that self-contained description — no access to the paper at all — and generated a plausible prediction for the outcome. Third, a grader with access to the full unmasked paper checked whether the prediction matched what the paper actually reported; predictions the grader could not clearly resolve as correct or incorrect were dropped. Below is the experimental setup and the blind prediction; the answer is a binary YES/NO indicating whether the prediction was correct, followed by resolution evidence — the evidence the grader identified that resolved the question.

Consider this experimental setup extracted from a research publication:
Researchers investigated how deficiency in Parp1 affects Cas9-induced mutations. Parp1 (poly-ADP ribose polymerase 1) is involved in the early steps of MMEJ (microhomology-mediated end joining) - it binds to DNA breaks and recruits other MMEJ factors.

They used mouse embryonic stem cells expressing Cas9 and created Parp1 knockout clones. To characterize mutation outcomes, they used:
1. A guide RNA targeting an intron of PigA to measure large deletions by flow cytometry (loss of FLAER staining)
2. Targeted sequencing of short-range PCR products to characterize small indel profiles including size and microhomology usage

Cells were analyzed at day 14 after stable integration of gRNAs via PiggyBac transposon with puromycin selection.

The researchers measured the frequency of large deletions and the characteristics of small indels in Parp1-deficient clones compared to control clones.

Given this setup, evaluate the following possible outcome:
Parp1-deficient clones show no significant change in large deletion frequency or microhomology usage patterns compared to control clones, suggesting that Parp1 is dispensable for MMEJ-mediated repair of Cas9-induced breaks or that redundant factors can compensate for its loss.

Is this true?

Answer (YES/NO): YES